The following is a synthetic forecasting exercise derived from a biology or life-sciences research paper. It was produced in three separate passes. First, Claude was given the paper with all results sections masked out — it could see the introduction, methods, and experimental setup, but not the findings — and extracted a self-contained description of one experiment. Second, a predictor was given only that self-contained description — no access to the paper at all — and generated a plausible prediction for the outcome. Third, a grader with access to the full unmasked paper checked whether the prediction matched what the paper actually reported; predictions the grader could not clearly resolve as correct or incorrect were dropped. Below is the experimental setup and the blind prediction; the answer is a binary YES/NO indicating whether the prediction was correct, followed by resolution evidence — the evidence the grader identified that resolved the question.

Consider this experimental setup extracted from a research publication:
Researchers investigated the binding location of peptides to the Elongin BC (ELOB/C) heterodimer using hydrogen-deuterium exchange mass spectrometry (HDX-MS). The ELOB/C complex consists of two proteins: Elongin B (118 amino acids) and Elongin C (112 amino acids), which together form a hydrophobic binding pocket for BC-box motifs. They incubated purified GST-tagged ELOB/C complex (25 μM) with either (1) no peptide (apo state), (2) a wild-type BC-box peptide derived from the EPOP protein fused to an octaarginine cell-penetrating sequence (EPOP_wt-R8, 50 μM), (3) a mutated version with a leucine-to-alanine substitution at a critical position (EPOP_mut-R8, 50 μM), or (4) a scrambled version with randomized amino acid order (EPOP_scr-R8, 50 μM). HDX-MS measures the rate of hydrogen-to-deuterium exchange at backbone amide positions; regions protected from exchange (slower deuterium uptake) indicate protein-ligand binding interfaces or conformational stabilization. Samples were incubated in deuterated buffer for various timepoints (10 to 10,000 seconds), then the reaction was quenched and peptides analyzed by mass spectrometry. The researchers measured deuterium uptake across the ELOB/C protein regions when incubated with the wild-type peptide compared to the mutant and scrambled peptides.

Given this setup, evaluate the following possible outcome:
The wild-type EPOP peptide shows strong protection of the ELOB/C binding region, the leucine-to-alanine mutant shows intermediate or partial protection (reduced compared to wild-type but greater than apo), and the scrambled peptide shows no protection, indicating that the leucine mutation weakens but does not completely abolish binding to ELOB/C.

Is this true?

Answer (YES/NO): NO